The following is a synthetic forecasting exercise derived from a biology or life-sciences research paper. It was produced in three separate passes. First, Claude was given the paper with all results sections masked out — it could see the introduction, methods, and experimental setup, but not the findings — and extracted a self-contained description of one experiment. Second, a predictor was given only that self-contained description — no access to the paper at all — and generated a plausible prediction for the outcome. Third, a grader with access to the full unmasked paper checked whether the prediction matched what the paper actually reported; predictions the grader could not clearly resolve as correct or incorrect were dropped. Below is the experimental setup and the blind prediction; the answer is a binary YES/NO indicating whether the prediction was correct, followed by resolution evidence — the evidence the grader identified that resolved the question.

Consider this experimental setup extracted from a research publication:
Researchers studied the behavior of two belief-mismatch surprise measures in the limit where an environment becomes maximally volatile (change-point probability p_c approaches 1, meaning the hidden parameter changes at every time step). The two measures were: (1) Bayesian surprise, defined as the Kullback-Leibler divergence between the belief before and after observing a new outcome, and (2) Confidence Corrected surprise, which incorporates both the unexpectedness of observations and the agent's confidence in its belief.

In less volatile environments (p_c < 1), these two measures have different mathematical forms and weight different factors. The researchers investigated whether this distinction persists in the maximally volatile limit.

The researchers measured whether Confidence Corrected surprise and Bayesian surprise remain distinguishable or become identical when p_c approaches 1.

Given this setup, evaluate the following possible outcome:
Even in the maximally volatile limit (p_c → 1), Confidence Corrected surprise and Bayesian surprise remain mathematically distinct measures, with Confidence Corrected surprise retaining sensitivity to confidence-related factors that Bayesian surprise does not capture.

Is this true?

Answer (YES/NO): NO